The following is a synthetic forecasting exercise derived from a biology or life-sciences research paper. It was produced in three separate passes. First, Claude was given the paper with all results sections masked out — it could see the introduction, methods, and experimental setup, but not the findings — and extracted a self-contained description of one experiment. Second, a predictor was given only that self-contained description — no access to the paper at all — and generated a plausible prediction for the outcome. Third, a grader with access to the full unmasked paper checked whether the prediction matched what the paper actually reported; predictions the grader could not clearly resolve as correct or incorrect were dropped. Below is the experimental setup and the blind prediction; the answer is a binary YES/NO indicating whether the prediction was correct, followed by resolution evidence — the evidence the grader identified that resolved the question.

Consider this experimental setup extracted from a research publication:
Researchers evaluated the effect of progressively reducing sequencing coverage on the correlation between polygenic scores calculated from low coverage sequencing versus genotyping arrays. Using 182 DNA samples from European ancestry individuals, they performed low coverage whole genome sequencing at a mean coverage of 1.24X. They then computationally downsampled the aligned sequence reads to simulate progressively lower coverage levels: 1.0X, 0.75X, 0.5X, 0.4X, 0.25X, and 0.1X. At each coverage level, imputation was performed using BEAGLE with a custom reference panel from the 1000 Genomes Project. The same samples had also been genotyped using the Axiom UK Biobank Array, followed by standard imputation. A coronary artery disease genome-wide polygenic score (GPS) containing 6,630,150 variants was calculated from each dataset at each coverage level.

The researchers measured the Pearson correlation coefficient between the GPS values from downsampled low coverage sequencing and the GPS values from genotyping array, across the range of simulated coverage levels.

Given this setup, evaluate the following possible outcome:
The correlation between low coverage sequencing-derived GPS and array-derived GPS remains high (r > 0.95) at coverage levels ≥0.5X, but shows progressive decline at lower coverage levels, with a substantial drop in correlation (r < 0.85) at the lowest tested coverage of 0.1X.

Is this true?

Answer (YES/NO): NO